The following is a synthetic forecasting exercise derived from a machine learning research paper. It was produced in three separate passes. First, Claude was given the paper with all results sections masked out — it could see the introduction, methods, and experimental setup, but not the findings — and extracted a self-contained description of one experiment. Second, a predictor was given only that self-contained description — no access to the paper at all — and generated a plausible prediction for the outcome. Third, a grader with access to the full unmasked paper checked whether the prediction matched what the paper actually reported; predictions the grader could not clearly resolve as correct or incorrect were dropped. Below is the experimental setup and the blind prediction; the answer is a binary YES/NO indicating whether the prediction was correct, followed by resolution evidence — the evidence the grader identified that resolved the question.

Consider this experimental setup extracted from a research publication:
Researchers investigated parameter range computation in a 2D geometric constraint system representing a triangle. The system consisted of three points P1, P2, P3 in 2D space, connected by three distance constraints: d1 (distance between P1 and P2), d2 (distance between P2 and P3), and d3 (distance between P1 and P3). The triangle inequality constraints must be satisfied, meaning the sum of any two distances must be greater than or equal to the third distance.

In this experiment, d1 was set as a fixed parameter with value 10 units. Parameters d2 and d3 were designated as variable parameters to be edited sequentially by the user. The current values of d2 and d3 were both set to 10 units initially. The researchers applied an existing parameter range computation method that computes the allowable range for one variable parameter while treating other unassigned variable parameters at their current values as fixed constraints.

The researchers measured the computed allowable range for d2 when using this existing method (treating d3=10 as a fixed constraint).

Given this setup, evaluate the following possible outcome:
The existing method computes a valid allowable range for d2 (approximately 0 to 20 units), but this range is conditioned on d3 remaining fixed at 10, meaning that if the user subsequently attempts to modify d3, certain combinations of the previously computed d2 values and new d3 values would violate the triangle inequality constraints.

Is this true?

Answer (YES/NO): YES